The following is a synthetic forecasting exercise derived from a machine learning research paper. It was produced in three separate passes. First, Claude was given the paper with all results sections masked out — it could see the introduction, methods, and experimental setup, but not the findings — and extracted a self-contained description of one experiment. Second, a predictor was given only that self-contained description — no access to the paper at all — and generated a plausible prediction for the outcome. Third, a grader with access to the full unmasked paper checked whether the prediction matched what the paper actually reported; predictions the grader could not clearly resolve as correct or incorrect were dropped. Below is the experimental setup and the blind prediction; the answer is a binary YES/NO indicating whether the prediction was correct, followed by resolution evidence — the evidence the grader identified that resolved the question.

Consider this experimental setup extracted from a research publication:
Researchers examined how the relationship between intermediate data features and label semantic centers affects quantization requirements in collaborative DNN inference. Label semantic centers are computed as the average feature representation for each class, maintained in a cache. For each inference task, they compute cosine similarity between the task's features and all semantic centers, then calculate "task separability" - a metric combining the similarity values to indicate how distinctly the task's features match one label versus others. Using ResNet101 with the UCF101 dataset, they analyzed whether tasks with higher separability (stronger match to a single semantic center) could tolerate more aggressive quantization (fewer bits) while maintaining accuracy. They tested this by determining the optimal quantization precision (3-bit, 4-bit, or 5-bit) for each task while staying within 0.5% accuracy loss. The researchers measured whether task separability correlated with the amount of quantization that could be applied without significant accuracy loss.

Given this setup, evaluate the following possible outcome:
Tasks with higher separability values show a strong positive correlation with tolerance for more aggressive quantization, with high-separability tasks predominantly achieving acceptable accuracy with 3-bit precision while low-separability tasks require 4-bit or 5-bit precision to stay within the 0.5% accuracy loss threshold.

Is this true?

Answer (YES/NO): YES